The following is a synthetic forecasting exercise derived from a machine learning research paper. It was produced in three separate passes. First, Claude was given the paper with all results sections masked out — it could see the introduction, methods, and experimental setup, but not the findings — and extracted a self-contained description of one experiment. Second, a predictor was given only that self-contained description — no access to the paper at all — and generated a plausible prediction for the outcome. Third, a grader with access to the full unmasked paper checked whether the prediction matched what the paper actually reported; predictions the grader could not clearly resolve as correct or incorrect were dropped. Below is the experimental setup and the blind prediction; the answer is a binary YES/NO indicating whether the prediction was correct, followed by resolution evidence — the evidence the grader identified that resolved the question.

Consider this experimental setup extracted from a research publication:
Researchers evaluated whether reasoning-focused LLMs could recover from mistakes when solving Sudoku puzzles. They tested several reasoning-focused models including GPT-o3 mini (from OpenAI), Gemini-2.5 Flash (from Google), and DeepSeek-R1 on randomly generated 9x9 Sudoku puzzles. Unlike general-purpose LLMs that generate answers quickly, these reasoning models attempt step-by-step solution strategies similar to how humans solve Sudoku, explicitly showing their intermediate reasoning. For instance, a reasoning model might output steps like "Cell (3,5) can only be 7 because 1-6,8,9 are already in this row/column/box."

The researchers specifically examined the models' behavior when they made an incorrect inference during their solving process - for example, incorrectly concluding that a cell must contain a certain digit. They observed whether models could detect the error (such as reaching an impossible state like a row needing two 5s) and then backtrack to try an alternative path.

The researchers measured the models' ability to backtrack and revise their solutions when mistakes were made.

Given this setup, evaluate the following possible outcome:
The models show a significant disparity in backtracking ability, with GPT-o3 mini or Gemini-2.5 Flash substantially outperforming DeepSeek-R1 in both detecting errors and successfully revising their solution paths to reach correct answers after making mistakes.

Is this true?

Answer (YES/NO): NO